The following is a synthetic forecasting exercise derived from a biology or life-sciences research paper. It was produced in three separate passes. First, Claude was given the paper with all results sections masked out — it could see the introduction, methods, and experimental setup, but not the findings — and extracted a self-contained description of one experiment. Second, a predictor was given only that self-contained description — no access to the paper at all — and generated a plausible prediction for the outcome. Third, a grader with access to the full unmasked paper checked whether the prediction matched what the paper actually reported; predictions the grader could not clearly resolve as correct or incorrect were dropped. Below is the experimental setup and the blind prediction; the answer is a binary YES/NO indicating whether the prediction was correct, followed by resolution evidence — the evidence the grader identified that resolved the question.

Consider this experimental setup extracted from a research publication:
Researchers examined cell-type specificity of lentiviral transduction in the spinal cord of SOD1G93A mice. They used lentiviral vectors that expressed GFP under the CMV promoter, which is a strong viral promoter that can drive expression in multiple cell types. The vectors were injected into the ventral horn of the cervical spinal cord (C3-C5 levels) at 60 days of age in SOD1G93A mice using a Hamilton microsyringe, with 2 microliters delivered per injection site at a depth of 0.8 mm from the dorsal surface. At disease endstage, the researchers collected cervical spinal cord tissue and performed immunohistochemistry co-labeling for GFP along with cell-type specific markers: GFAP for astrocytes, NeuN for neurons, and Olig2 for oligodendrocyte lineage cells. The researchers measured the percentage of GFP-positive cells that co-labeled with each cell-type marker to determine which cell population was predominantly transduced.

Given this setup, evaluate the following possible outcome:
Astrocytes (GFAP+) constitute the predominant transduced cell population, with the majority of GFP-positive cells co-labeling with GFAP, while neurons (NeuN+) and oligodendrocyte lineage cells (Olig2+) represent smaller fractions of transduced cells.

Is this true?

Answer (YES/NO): YES